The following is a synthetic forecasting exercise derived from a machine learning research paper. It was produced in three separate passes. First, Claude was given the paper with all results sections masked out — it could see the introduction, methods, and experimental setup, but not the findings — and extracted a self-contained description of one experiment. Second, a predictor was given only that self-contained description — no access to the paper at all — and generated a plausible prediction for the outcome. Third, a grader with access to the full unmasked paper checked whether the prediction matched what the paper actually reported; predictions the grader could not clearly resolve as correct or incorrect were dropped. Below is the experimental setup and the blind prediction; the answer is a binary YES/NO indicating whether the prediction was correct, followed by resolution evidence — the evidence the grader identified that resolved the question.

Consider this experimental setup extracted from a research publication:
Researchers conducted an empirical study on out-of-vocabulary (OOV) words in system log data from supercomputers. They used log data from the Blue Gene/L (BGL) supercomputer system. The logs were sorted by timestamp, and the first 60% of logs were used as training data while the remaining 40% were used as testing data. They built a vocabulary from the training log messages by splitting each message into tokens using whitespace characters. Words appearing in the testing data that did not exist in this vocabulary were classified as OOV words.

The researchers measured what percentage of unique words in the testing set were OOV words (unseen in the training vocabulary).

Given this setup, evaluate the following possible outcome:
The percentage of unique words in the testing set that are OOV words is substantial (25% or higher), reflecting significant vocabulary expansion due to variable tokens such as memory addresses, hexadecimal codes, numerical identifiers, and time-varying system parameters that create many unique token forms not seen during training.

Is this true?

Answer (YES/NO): YES